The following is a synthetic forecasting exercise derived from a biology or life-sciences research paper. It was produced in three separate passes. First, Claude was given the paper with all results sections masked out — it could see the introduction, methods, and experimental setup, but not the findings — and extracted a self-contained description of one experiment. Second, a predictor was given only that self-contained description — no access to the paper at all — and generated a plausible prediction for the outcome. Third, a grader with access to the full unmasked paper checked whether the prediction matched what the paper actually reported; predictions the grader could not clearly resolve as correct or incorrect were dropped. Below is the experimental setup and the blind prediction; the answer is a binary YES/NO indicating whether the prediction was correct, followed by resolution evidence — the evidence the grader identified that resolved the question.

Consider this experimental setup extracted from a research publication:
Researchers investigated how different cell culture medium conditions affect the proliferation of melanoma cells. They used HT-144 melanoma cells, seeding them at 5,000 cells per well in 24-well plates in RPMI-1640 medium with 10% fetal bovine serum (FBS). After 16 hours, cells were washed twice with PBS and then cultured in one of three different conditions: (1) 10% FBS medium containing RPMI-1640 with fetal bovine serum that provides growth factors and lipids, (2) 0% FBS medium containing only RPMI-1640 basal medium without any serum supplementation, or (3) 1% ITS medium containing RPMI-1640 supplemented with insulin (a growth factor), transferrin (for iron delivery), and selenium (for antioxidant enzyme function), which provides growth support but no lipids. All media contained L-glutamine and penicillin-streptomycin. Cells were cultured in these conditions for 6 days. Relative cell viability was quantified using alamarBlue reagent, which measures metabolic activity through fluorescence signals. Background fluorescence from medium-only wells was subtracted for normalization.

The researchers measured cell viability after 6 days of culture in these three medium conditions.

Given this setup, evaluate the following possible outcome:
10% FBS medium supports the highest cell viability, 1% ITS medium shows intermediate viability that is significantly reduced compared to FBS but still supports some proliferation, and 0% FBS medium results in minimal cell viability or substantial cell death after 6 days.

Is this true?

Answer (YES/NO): NO